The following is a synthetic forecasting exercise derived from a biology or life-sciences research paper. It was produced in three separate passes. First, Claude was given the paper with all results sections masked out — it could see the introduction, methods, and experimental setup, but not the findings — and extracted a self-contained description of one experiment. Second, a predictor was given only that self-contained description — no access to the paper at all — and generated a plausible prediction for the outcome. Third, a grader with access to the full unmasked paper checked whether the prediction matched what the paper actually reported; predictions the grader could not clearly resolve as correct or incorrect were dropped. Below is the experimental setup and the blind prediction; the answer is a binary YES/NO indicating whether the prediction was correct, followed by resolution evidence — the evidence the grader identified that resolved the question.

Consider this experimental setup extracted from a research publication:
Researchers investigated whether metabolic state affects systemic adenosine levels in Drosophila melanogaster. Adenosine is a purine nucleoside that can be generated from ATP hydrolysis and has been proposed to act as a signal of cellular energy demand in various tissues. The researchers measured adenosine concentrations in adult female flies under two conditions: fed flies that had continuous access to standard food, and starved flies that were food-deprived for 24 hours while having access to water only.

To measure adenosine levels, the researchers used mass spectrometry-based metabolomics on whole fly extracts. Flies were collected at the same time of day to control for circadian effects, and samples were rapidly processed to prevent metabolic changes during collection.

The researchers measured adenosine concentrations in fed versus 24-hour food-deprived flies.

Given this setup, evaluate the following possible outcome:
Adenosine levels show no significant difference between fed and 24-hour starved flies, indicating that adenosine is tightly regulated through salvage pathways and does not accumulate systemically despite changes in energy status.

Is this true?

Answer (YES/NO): NO